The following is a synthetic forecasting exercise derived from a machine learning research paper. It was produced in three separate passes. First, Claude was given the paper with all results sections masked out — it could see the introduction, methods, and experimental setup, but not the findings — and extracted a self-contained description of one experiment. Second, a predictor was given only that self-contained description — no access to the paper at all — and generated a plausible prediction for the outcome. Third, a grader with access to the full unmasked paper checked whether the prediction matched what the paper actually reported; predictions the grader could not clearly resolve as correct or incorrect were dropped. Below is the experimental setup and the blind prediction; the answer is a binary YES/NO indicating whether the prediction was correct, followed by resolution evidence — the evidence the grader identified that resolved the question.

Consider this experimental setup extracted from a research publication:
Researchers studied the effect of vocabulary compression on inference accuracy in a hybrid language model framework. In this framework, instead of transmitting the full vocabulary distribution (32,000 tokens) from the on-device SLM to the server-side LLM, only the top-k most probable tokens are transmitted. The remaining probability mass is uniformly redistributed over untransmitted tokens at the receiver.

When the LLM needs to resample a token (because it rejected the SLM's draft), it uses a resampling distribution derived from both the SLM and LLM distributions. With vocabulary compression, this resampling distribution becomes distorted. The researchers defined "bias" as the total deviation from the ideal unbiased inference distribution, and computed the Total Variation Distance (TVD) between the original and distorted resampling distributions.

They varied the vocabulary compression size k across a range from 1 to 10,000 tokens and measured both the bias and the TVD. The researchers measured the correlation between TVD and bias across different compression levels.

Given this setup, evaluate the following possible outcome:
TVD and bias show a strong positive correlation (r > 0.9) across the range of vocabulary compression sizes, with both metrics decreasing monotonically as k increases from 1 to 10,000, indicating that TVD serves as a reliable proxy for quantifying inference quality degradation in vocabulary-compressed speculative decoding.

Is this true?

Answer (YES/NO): YES